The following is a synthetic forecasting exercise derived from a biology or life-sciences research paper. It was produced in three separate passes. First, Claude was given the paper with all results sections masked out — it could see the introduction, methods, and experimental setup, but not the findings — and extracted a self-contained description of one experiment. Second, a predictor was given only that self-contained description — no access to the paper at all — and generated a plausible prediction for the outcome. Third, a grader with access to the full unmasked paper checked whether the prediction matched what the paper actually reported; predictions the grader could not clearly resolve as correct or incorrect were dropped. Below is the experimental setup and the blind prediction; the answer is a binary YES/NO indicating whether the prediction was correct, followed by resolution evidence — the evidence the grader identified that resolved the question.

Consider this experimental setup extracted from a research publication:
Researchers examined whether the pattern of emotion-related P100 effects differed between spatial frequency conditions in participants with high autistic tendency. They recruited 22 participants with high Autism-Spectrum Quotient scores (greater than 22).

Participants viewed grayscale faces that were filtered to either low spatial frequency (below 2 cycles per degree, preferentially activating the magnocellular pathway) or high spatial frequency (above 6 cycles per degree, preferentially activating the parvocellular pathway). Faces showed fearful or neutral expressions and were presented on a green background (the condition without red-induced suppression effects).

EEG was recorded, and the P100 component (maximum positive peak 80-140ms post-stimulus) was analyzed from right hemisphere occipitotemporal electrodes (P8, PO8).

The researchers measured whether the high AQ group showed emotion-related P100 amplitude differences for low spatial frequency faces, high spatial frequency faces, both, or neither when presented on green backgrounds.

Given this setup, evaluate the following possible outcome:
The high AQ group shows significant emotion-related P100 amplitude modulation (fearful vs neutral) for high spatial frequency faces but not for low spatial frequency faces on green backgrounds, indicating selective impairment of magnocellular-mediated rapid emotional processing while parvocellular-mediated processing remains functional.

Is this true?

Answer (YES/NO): NO